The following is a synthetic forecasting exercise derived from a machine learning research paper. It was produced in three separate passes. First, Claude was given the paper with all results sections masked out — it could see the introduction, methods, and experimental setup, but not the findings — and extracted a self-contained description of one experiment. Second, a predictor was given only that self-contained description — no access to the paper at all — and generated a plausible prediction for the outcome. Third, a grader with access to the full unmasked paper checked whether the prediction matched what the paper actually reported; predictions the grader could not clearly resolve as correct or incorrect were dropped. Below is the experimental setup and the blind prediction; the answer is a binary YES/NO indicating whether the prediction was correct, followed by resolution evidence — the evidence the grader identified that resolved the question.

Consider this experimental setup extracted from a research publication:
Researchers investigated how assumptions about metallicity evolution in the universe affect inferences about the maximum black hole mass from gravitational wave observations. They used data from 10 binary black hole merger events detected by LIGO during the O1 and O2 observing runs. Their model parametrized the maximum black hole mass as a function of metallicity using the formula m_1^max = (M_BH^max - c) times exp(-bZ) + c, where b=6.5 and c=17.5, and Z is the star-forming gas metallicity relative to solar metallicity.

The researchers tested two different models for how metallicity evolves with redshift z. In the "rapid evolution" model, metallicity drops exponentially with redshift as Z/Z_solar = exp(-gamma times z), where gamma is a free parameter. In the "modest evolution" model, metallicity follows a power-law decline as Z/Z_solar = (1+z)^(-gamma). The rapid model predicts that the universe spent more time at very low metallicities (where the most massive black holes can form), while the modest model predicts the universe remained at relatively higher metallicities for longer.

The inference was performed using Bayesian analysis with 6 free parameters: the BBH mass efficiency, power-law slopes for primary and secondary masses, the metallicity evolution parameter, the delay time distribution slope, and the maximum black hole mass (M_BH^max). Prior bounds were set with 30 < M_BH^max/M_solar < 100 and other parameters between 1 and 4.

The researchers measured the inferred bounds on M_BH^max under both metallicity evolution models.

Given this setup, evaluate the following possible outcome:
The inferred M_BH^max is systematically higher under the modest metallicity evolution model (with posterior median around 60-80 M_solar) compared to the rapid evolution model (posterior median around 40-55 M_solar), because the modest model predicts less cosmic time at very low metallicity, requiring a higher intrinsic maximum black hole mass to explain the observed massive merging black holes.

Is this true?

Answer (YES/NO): NO